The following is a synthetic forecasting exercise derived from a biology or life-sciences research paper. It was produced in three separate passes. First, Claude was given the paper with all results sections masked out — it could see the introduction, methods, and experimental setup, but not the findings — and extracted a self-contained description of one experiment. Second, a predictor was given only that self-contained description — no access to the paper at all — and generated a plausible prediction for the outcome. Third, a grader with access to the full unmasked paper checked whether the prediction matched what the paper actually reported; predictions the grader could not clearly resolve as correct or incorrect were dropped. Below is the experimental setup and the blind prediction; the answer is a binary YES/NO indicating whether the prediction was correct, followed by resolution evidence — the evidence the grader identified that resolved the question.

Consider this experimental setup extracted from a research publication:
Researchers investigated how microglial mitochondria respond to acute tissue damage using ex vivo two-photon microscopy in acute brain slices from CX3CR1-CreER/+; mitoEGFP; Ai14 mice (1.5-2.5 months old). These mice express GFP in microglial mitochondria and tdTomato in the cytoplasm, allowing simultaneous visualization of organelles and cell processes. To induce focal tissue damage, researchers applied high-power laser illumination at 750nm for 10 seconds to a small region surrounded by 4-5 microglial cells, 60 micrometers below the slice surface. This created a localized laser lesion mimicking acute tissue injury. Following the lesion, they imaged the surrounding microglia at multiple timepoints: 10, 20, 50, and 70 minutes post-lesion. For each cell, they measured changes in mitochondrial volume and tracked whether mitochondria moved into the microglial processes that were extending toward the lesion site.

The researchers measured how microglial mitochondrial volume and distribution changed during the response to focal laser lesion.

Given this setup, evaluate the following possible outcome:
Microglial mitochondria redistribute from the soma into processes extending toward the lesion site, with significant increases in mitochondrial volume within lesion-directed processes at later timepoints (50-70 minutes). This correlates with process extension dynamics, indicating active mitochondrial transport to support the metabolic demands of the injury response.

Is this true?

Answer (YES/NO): NO